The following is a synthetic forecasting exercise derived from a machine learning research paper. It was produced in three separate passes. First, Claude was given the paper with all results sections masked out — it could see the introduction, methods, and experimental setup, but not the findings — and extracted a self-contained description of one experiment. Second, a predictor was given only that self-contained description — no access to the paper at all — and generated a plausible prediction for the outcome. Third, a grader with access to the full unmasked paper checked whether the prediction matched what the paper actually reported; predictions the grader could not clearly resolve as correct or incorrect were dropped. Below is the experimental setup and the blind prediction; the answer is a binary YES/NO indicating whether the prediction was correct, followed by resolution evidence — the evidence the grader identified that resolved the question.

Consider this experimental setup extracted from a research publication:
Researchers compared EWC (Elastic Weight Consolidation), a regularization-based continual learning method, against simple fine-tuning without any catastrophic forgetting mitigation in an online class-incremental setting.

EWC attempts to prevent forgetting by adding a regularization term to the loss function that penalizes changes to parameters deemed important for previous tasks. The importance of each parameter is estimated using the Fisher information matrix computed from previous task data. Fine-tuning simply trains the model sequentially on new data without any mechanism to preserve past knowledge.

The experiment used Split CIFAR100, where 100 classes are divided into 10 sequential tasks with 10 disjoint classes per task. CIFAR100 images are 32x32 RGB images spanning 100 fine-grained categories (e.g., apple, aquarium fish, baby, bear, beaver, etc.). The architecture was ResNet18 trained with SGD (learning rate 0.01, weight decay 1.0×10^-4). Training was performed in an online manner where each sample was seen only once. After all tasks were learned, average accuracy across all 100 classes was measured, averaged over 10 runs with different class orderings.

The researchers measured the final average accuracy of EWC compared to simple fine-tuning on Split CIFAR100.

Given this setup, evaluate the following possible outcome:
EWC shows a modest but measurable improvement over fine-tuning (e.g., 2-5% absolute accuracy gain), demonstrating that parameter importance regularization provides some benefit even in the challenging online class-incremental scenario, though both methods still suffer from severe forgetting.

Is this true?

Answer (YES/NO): NO